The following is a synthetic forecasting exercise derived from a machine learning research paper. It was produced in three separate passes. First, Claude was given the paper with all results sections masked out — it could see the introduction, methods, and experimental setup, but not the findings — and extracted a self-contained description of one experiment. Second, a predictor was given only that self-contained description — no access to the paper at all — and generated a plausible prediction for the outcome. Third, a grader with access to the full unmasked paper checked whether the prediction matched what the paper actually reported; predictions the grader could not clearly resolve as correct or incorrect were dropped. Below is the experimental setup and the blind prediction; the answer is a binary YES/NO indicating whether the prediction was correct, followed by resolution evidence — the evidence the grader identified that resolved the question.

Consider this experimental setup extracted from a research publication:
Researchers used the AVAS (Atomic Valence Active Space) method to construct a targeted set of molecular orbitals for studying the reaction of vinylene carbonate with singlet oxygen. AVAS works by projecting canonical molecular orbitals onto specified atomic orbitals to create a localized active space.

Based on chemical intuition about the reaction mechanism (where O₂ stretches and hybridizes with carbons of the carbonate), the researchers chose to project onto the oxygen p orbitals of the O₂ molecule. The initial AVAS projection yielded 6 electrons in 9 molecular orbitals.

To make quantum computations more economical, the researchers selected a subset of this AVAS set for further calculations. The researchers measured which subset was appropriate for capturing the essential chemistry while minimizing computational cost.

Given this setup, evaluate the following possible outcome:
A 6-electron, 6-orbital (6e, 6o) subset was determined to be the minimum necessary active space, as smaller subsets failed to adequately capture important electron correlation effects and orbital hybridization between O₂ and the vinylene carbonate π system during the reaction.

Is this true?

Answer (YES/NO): NO